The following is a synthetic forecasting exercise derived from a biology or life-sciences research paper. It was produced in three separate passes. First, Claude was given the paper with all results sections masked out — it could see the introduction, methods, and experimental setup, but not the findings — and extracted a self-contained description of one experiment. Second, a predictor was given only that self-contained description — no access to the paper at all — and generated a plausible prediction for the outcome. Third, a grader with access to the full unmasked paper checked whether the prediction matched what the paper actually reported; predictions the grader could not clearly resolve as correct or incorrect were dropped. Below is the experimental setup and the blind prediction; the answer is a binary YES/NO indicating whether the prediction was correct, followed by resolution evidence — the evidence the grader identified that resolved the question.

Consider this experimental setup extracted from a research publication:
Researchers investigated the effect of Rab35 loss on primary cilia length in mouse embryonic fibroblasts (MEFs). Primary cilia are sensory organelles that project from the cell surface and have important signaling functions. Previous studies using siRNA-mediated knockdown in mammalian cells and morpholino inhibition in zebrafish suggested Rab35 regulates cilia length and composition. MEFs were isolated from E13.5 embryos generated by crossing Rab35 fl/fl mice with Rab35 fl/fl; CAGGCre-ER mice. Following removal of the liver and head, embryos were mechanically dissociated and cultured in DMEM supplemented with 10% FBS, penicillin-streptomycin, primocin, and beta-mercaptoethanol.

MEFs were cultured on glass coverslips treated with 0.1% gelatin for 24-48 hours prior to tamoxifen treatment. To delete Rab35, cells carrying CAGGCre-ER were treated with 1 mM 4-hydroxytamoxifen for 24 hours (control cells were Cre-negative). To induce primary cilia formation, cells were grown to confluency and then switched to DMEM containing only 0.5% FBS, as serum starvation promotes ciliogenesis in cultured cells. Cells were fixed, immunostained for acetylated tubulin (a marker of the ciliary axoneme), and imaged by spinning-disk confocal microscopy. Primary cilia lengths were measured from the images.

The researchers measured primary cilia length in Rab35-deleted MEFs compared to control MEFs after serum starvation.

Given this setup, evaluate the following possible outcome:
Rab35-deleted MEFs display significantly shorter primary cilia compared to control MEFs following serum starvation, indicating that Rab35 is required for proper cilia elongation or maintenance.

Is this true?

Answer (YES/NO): YES